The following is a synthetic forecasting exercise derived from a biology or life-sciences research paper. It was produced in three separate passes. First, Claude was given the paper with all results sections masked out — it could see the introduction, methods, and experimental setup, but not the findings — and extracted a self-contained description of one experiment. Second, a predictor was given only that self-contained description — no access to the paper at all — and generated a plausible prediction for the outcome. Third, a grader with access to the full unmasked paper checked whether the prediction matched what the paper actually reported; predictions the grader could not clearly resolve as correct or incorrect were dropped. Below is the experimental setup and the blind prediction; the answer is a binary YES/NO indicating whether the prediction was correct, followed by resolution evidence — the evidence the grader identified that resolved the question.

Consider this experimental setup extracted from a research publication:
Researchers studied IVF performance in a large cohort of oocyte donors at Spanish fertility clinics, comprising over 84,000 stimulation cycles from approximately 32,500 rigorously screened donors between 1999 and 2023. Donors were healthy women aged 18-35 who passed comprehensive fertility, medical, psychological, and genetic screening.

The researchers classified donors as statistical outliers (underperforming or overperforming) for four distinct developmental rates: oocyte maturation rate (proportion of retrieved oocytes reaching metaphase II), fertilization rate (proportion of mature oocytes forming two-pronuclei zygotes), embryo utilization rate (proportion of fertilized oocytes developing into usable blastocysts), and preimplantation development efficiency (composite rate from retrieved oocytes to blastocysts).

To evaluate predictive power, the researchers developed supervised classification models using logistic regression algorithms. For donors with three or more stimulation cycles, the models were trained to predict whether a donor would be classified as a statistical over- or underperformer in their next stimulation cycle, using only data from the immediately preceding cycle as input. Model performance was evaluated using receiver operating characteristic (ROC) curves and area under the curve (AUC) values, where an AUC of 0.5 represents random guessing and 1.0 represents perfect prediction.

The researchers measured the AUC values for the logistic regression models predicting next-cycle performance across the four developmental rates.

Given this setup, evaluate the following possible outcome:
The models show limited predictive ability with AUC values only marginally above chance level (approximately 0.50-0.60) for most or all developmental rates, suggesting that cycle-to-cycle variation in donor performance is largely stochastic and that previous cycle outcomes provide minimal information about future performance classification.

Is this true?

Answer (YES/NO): NO